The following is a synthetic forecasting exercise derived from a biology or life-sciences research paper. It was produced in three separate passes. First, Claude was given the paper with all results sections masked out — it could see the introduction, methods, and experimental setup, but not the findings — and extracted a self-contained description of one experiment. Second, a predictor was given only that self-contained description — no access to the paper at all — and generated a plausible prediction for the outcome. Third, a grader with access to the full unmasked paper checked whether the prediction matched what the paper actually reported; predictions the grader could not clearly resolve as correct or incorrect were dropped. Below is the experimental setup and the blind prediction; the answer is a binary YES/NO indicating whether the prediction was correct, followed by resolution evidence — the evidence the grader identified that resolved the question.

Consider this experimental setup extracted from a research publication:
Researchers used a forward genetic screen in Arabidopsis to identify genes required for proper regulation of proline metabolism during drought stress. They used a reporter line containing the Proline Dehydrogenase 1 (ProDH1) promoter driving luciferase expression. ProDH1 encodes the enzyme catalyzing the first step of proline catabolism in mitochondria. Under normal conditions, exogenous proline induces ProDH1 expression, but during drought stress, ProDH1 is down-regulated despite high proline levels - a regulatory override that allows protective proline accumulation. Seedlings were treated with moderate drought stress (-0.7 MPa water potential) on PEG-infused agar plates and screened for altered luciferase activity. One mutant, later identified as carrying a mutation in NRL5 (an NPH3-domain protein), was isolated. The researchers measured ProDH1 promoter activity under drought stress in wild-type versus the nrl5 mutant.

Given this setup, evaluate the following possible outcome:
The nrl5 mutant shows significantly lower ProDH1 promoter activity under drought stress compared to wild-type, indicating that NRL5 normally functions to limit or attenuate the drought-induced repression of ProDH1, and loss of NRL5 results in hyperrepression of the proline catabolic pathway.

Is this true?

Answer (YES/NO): NO